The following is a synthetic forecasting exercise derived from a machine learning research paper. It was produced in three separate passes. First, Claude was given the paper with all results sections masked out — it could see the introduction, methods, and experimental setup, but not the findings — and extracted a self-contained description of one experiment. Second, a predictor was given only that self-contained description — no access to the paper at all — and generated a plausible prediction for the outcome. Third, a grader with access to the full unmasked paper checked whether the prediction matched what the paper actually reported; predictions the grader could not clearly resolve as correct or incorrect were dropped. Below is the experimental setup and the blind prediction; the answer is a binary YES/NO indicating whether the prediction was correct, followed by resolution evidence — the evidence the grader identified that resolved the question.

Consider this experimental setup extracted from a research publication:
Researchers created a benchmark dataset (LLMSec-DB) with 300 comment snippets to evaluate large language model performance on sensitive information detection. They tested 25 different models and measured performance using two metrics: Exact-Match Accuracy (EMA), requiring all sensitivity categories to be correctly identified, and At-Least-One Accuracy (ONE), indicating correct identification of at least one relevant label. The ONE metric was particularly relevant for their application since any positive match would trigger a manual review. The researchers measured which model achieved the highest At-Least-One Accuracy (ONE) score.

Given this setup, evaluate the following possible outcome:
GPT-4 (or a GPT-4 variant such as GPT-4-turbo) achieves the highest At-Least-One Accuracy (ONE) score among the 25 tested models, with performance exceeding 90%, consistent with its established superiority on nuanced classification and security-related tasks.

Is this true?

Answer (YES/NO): NO